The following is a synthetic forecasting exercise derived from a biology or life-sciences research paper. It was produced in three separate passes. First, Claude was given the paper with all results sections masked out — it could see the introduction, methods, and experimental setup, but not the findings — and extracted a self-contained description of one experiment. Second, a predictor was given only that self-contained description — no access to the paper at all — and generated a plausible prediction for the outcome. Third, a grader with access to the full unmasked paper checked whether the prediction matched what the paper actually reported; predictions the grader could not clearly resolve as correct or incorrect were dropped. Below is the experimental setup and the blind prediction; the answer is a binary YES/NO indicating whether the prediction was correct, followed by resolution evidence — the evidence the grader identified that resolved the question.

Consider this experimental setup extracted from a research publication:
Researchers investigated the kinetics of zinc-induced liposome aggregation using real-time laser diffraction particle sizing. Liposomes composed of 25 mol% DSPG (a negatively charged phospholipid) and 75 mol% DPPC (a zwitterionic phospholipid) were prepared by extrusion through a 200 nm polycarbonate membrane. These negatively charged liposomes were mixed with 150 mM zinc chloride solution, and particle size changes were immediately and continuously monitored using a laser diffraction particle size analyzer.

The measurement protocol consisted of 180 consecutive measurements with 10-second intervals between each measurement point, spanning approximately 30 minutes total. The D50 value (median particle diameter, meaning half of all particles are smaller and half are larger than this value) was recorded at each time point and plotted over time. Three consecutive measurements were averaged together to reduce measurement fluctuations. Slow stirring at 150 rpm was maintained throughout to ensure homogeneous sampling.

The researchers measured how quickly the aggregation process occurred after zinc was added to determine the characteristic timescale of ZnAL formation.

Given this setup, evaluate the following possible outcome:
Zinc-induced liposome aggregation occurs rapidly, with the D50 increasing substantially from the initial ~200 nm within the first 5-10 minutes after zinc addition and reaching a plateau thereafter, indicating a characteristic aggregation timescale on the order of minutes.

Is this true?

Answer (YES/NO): NO